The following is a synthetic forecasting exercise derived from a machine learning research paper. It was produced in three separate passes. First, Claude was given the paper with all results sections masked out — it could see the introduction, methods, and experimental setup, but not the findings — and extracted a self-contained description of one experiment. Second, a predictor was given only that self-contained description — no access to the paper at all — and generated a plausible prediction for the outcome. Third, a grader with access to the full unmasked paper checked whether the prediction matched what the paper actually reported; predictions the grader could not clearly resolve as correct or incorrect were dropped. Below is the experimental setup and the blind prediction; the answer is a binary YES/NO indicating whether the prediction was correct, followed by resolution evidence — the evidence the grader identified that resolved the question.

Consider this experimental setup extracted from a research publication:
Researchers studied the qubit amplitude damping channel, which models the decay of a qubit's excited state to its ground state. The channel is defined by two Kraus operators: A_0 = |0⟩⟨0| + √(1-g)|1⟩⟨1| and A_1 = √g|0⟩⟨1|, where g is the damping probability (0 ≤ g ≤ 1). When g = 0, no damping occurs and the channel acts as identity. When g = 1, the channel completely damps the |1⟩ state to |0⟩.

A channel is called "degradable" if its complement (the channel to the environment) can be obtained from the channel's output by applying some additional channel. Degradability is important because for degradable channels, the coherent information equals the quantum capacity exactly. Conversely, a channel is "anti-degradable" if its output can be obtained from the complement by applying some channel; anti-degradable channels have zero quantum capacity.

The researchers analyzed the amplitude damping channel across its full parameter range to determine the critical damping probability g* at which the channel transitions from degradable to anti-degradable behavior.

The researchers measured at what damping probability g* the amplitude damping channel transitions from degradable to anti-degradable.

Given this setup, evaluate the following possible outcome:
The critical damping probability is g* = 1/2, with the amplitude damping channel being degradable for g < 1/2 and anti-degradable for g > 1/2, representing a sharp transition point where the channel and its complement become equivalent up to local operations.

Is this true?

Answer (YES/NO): YES